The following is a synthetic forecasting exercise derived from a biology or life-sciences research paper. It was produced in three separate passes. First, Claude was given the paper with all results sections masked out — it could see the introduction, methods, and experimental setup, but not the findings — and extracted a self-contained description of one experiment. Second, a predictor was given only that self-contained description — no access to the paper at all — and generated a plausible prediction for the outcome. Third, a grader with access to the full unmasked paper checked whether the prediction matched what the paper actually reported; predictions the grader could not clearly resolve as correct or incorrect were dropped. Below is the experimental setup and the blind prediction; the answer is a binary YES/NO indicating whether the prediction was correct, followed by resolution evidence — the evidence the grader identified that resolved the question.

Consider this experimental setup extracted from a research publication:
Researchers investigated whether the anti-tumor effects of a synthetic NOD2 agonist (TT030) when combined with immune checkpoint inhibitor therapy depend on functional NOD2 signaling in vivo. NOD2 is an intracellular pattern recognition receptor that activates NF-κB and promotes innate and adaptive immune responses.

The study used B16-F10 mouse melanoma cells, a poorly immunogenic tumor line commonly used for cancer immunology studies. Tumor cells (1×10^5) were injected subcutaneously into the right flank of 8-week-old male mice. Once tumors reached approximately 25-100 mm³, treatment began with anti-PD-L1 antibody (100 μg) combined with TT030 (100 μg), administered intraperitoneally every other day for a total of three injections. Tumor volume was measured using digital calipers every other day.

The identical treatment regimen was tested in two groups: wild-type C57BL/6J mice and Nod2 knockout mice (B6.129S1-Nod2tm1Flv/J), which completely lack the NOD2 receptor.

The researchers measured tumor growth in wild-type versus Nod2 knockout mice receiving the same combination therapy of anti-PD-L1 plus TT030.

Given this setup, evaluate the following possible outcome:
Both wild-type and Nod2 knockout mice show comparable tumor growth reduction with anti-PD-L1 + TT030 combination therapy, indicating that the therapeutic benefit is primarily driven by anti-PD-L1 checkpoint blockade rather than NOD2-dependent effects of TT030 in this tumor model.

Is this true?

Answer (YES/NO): NO